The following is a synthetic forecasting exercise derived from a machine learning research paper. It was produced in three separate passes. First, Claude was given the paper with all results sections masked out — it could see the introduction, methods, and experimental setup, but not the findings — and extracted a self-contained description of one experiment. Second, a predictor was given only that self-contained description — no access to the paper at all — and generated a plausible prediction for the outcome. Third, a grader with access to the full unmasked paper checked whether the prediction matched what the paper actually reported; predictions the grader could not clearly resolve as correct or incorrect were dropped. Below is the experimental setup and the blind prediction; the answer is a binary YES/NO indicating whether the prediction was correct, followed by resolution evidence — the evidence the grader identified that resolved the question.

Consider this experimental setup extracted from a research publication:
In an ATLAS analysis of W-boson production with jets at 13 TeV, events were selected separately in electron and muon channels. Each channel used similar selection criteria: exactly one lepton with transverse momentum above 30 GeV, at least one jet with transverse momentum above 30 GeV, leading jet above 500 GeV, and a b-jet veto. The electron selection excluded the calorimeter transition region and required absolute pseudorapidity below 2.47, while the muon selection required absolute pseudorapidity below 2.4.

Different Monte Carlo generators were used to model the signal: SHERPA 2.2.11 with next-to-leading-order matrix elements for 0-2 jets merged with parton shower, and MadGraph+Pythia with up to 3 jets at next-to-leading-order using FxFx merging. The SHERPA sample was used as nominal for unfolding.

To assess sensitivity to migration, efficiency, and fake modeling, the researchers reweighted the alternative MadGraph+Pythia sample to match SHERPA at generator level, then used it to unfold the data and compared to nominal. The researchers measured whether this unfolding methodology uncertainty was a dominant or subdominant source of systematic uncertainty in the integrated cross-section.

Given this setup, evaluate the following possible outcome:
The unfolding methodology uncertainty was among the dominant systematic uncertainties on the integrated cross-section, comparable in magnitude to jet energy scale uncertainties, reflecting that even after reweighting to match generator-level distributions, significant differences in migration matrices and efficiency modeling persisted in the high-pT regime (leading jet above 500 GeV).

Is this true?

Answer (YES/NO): NO